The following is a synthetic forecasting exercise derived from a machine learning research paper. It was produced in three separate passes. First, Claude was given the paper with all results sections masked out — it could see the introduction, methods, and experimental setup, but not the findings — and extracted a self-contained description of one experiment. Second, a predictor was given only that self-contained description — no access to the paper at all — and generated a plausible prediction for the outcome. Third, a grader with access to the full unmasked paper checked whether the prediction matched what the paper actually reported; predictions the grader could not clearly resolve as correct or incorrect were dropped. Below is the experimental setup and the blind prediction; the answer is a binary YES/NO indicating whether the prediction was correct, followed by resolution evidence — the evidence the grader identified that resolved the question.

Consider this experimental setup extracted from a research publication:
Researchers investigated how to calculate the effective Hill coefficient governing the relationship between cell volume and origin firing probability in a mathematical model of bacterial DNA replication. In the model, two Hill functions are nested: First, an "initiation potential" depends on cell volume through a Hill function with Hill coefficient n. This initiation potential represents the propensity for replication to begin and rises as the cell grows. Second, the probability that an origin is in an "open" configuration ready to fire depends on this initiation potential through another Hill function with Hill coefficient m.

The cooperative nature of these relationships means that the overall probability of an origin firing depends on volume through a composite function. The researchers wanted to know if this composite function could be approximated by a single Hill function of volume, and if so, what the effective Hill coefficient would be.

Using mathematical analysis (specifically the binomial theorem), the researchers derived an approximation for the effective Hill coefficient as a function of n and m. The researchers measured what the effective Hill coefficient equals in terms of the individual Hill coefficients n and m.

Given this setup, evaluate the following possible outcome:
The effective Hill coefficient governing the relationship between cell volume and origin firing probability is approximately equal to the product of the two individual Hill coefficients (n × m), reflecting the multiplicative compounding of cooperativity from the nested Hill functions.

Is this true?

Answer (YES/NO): NO